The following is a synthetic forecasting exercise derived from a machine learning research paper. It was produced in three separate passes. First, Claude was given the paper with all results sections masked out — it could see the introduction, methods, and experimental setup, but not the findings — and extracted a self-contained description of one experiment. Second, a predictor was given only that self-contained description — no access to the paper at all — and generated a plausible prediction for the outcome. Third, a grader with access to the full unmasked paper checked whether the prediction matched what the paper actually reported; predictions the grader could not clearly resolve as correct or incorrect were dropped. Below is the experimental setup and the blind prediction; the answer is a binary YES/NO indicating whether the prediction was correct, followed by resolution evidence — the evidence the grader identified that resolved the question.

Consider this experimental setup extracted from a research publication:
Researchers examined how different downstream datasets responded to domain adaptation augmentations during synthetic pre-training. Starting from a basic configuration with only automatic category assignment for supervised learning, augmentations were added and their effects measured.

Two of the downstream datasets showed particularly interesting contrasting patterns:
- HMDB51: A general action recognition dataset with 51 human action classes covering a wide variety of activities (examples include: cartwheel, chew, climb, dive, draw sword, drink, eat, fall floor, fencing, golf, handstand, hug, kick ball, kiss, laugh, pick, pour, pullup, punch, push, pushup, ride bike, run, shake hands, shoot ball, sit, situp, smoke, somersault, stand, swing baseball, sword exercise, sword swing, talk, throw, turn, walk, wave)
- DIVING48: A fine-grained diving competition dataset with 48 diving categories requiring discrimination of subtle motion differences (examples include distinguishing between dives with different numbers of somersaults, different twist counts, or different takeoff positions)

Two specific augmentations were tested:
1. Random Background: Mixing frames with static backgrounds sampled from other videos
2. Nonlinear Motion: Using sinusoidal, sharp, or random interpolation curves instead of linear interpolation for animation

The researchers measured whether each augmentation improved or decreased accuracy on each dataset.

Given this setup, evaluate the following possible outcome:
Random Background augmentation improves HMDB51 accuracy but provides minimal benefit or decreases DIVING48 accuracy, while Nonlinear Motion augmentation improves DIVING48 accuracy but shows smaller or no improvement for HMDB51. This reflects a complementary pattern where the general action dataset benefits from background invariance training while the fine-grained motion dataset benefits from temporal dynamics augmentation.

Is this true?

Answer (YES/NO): NO